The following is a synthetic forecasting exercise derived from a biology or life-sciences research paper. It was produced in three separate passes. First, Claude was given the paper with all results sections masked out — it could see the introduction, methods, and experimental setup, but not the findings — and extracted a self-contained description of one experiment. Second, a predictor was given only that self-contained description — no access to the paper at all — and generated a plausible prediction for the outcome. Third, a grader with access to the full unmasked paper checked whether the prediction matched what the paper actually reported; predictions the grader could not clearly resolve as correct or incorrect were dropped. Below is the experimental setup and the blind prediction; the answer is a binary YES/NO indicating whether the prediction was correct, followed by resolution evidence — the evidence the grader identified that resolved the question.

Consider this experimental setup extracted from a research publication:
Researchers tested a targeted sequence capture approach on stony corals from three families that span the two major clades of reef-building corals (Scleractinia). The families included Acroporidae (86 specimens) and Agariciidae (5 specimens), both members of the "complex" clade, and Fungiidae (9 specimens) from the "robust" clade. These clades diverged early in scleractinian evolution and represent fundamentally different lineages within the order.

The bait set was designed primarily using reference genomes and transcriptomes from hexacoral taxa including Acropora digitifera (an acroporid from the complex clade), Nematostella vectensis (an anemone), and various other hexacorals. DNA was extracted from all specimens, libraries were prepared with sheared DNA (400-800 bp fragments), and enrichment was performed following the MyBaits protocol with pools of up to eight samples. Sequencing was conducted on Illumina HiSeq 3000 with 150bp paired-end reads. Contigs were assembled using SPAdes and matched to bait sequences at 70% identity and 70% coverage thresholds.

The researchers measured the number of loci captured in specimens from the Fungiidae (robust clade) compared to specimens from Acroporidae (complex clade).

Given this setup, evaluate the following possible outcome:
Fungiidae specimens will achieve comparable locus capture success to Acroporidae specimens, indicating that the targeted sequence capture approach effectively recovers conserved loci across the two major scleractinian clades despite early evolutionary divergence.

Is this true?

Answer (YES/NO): YES